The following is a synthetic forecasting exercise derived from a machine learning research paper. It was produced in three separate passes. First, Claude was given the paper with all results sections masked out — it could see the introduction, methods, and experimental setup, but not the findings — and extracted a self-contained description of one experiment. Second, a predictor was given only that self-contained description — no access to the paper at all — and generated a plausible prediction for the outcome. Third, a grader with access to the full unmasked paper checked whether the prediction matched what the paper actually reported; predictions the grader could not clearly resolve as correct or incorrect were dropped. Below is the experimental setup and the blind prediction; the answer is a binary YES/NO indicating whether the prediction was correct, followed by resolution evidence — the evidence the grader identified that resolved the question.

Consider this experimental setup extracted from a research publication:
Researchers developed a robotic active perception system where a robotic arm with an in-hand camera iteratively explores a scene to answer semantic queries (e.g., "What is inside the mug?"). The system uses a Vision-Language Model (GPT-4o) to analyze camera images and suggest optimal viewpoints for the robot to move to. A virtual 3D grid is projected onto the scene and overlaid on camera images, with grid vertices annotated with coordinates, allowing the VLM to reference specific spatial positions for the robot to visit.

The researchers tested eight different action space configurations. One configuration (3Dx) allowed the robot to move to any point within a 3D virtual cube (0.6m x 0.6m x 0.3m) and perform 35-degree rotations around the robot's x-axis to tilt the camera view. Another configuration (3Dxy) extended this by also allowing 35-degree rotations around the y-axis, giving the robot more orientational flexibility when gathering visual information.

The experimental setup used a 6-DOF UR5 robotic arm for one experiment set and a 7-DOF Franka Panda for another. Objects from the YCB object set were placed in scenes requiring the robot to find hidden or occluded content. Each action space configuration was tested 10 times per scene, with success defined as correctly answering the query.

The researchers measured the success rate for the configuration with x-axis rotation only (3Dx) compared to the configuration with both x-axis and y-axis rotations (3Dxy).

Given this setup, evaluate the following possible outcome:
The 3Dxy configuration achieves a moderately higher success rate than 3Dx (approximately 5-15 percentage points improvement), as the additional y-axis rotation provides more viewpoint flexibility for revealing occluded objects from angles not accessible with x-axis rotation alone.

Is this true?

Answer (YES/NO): NO